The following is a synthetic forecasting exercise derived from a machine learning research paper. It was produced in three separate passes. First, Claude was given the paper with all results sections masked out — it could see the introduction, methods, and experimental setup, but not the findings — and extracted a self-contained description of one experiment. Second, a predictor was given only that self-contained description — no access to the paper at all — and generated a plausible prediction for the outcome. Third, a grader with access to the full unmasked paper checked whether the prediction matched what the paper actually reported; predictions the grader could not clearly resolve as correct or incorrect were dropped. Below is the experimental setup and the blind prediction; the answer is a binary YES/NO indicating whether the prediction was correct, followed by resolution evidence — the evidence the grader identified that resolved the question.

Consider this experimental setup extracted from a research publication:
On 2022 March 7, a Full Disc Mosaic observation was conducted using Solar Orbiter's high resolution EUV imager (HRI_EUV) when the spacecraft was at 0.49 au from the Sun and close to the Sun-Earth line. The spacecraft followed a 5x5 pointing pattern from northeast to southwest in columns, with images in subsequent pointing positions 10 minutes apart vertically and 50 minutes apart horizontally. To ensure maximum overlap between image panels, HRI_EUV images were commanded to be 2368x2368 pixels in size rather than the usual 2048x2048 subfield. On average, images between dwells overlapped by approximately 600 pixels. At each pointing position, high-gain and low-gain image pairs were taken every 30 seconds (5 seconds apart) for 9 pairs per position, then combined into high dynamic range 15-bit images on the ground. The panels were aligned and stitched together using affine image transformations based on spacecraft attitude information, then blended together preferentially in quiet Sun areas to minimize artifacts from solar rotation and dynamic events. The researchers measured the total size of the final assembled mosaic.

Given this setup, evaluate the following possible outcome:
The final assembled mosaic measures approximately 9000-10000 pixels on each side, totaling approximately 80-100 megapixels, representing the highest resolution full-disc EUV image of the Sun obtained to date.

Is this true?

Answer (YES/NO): YES